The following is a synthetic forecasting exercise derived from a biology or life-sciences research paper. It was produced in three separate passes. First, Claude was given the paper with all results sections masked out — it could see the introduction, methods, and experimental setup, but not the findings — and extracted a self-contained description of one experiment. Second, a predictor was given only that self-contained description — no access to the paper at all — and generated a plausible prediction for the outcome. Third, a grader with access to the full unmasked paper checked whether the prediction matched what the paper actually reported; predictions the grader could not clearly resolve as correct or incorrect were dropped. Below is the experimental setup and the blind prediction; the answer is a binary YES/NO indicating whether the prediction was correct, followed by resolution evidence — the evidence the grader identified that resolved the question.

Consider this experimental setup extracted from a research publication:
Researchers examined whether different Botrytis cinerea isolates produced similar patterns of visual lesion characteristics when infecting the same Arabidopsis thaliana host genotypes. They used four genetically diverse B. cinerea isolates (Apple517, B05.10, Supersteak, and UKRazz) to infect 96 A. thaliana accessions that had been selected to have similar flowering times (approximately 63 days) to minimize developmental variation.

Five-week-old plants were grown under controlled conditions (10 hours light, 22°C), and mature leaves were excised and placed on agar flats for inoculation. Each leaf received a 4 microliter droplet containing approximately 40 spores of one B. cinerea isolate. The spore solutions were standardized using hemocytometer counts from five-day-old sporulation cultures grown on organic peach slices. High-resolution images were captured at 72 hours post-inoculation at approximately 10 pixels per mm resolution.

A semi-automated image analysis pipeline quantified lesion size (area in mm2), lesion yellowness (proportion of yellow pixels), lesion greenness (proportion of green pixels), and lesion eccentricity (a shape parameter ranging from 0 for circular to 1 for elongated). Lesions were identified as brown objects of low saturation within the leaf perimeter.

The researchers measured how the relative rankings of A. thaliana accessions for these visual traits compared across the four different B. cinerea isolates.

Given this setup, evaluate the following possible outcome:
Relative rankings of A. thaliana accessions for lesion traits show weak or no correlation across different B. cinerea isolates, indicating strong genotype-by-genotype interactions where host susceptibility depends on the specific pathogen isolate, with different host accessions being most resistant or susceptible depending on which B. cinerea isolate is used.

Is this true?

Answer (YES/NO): YES